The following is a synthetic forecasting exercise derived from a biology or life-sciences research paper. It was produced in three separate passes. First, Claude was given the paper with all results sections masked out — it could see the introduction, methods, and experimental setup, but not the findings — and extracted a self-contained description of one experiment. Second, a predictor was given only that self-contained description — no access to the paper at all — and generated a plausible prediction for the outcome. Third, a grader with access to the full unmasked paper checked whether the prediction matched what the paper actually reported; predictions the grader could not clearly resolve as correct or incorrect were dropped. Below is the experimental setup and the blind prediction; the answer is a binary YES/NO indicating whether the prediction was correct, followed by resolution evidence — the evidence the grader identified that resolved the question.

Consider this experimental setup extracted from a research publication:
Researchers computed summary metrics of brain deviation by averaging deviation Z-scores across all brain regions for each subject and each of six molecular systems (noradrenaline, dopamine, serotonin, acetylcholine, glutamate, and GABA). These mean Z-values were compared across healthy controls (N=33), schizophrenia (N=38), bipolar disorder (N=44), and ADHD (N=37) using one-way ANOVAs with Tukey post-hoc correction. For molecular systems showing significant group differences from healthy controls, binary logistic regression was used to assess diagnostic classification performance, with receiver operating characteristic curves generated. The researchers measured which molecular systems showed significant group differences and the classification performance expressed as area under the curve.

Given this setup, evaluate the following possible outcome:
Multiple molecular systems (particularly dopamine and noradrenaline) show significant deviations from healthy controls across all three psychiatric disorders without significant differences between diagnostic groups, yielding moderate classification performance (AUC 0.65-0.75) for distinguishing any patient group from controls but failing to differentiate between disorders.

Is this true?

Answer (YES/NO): NO